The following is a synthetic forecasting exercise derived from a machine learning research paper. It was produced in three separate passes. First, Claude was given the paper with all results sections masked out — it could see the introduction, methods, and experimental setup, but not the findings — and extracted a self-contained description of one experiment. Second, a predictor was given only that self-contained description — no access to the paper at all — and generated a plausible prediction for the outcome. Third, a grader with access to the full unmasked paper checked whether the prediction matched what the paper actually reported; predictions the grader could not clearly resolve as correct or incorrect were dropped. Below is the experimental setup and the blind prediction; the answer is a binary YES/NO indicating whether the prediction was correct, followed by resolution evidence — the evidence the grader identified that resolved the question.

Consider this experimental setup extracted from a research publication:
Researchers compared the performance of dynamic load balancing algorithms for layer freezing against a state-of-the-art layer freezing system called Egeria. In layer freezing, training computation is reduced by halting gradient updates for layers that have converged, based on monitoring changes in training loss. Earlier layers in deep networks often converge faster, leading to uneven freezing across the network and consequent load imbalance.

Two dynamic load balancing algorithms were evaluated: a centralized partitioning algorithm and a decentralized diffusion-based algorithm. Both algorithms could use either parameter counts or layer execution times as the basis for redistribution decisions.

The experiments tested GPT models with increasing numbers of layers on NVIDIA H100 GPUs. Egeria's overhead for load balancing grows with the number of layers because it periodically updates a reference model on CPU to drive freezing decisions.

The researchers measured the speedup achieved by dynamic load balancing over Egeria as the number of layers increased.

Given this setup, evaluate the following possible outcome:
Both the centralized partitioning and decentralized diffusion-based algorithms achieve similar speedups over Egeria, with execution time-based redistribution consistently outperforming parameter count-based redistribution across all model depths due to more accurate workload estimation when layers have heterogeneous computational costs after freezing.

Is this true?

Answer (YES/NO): NO